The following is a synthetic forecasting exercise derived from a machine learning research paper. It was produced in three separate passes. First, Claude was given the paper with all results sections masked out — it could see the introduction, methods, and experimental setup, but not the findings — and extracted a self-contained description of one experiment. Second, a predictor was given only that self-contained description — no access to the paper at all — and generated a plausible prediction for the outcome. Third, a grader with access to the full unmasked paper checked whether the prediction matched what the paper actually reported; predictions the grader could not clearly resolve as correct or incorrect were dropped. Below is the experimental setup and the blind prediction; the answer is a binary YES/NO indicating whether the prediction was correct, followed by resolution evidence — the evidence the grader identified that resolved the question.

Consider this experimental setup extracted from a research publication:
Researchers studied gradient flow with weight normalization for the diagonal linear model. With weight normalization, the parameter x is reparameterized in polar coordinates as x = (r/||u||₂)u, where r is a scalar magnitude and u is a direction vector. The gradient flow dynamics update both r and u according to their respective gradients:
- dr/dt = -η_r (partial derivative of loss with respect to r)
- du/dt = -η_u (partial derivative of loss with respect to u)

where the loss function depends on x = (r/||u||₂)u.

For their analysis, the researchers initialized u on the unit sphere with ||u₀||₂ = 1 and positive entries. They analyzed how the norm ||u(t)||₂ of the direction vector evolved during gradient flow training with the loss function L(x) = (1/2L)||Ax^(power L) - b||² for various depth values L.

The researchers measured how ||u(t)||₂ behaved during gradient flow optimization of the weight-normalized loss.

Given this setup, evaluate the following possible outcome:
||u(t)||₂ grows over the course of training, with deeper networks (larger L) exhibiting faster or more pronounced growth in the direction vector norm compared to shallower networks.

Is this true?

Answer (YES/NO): NO